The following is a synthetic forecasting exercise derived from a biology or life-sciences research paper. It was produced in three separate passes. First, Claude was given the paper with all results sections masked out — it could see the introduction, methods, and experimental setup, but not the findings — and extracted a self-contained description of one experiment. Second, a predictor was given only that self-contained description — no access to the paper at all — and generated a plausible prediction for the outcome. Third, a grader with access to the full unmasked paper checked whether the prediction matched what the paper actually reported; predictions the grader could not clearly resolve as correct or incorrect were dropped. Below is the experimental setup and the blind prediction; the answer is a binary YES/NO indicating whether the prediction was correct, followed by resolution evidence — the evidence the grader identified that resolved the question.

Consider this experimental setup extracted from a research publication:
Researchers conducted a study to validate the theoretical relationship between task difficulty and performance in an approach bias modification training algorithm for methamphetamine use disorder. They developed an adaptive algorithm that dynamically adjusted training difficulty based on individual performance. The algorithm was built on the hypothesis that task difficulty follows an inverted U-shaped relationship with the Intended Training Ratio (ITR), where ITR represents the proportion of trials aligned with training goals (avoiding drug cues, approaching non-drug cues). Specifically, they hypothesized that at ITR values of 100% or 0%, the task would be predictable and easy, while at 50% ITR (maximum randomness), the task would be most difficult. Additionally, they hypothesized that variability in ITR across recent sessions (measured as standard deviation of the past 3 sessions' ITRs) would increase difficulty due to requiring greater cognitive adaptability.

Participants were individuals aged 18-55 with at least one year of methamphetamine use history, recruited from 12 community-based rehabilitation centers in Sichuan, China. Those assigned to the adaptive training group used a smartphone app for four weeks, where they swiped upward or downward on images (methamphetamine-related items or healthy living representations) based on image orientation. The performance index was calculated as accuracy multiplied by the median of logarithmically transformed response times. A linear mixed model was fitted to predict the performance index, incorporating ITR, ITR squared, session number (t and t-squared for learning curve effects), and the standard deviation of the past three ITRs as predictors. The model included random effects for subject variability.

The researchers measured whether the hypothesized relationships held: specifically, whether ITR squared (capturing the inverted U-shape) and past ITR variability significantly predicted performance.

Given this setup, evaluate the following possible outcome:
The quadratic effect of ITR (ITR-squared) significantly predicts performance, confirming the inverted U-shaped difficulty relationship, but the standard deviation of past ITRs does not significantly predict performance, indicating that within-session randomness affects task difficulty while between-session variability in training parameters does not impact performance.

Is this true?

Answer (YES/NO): YES